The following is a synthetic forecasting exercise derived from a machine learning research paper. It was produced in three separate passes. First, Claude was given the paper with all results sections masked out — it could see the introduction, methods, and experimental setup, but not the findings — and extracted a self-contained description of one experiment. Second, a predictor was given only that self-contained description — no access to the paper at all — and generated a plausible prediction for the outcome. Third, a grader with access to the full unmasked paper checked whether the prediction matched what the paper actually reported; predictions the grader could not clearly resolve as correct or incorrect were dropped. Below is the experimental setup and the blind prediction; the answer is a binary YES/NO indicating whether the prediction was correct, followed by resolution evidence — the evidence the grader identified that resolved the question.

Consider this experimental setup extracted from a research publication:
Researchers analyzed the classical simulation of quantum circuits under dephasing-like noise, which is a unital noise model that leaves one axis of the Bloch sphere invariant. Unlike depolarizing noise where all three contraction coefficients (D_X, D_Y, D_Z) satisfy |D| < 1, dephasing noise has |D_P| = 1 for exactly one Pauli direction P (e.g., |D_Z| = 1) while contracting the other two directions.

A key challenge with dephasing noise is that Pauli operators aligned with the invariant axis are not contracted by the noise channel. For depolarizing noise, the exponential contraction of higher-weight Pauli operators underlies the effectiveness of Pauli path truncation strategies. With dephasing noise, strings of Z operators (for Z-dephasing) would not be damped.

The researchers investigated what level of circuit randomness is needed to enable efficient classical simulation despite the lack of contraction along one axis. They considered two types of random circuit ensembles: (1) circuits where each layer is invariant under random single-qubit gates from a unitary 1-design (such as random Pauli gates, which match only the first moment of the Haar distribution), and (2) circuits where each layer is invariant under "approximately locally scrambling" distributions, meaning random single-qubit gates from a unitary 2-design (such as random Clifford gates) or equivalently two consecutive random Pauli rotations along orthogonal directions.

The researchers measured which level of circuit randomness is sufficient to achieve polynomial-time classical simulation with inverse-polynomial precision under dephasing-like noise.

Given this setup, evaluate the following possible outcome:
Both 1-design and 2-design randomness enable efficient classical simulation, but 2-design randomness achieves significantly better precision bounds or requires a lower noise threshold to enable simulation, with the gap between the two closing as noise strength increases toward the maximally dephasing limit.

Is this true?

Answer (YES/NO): NO